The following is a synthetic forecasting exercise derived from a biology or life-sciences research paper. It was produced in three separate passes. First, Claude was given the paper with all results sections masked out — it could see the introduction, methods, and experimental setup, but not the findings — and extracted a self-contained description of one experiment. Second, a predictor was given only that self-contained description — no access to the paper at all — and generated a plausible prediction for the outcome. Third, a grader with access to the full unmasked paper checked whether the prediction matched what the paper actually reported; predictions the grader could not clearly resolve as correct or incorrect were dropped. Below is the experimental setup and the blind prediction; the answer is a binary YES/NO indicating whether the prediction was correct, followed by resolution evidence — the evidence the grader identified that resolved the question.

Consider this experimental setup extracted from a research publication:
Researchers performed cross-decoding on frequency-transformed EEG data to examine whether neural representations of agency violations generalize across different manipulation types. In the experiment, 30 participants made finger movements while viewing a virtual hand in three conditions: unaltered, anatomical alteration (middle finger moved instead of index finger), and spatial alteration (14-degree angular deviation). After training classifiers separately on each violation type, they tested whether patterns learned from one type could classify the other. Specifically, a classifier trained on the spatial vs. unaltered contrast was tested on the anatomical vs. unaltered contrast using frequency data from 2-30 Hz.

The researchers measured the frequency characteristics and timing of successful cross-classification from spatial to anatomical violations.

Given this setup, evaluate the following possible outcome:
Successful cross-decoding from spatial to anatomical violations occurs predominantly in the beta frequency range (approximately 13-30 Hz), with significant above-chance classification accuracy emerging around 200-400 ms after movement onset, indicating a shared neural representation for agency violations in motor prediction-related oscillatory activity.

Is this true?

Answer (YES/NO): NO